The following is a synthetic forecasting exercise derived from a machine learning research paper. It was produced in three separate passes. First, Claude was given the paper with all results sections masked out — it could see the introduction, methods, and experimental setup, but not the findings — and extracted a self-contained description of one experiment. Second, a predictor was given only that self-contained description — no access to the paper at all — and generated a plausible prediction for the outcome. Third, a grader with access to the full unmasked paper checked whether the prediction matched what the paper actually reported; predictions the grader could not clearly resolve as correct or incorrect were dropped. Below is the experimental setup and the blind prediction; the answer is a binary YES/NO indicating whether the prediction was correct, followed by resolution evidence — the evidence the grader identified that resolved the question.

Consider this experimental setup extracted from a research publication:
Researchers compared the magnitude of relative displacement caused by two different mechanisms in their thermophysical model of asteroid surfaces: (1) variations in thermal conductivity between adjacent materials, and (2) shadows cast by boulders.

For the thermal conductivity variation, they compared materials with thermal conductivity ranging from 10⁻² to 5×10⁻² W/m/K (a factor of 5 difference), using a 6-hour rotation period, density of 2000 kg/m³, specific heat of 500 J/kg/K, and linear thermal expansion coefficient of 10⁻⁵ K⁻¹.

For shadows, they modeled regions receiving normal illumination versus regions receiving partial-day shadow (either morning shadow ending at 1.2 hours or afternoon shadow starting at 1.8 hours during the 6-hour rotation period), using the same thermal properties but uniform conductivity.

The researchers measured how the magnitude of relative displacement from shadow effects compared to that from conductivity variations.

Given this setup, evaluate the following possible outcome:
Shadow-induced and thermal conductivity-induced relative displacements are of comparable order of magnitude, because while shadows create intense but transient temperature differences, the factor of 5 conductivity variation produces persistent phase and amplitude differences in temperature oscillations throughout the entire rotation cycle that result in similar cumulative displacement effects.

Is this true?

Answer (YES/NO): YES